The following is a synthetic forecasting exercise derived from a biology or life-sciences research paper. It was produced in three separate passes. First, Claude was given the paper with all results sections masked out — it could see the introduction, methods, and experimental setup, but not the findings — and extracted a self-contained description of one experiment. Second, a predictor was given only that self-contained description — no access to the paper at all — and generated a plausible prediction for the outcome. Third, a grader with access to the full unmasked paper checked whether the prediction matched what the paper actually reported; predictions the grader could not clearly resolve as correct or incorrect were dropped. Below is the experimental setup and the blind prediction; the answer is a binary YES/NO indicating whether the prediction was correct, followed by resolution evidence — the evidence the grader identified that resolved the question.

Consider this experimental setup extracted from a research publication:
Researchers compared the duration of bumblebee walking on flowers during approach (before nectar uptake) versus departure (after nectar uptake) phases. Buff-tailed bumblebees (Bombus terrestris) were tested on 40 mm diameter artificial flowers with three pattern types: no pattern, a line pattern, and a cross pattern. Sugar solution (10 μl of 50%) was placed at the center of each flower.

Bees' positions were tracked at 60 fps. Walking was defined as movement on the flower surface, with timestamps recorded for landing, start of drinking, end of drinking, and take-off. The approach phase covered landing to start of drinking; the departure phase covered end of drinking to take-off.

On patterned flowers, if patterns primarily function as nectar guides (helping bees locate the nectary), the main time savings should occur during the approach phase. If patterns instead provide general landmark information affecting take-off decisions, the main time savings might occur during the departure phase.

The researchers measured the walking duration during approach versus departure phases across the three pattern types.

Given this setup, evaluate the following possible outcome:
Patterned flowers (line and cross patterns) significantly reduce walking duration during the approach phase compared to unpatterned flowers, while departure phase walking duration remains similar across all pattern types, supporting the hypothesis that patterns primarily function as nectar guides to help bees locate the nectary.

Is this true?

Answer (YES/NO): NO